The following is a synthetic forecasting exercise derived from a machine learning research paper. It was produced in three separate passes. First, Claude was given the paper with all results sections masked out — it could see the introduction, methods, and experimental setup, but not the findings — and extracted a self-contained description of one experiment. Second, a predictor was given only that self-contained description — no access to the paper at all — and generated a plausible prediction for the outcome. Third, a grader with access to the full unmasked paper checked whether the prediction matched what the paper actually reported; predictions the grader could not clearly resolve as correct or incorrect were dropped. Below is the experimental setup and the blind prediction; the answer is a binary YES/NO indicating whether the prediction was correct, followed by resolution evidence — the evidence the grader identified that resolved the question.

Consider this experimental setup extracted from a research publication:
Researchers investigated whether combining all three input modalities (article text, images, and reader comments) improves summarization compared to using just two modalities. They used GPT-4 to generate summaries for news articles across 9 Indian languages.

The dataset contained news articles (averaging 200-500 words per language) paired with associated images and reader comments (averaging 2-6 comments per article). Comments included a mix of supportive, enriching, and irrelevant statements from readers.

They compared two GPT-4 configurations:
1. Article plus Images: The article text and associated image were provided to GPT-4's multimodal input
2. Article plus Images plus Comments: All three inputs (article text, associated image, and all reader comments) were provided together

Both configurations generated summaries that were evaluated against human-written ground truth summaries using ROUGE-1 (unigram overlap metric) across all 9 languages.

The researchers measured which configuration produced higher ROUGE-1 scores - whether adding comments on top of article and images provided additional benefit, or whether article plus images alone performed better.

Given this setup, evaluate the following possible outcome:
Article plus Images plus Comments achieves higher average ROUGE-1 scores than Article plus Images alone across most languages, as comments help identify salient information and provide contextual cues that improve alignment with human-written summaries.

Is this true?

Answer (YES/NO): NO